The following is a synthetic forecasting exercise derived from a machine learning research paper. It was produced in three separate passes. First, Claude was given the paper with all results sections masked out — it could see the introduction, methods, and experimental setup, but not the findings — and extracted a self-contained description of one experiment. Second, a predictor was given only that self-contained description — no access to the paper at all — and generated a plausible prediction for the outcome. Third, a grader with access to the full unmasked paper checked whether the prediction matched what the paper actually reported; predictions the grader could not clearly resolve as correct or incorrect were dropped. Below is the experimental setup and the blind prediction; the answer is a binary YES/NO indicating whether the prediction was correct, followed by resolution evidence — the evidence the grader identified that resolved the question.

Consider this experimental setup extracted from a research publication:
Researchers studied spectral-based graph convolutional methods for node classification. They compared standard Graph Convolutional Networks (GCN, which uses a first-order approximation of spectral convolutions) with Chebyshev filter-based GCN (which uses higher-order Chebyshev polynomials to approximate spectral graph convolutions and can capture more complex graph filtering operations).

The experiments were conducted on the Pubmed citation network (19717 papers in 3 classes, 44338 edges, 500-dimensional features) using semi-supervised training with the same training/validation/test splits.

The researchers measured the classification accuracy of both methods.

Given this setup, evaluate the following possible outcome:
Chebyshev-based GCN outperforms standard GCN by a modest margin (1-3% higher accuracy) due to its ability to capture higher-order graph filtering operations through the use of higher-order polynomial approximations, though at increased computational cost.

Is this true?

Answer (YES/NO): NO